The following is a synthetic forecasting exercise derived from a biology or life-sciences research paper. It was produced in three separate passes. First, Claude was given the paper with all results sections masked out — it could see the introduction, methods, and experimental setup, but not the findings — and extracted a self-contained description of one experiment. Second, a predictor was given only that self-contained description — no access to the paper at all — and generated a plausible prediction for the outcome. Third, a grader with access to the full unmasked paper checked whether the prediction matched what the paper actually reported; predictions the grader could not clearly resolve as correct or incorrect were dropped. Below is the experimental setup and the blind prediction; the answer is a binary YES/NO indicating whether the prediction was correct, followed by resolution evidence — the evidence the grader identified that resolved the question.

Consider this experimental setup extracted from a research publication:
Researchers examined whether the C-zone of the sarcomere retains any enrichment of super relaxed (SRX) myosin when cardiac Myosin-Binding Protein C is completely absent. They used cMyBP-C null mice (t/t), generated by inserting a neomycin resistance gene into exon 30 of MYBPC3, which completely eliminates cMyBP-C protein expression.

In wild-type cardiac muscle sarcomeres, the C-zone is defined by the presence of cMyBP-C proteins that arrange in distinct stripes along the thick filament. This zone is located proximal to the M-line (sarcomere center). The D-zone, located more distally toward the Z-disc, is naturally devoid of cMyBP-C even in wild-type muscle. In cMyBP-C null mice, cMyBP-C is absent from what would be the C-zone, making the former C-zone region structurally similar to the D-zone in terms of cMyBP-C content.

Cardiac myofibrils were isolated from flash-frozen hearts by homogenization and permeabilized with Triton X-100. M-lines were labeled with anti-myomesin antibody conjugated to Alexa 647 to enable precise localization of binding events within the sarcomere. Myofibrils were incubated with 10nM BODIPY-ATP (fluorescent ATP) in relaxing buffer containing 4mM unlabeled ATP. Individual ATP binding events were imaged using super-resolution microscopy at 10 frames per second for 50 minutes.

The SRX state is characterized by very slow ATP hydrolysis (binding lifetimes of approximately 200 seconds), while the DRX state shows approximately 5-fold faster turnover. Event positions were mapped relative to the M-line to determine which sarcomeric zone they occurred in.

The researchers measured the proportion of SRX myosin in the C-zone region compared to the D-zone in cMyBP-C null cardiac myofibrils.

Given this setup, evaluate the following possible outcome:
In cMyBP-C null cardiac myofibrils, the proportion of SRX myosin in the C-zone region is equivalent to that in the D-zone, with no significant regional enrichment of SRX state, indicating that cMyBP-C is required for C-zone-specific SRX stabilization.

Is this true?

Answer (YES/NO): NO